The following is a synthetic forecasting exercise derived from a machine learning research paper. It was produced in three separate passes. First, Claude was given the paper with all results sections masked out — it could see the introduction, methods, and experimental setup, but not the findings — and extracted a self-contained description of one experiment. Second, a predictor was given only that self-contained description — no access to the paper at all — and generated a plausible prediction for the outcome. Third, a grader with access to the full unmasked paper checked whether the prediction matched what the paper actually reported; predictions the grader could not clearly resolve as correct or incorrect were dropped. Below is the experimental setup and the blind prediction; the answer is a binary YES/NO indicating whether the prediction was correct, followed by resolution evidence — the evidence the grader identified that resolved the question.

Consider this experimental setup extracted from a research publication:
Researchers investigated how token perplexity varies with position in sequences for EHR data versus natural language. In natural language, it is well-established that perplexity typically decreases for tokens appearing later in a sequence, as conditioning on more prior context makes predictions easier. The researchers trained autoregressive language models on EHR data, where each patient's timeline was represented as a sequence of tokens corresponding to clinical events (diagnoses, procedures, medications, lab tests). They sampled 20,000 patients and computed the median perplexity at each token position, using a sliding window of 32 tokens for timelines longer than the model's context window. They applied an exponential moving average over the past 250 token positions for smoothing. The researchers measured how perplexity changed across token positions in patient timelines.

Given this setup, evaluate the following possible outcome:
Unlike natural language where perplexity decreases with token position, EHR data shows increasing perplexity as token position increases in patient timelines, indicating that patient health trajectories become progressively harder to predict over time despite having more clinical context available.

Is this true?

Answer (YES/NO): YES